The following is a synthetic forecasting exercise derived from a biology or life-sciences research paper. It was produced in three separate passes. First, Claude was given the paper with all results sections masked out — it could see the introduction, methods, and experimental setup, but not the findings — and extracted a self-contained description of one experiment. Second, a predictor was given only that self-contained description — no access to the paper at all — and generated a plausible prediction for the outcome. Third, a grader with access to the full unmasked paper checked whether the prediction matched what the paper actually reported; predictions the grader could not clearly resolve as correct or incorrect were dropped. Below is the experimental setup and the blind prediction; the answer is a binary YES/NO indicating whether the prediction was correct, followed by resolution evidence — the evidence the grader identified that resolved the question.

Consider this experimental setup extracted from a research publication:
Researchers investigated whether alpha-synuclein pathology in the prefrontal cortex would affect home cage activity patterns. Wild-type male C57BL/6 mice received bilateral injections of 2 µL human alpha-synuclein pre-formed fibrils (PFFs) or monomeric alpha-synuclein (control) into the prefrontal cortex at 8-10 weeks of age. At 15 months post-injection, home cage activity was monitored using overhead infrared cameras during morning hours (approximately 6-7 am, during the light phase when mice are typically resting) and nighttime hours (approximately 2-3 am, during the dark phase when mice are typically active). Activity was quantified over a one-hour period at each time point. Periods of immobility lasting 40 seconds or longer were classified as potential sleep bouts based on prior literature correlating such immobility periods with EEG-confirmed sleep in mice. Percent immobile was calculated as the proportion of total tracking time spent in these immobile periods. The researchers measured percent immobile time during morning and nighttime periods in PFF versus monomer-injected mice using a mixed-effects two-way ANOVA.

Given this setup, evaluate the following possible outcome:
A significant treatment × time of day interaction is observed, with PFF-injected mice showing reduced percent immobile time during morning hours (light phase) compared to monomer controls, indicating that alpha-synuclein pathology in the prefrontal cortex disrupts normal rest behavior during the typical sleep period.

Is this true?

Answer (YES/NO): NO